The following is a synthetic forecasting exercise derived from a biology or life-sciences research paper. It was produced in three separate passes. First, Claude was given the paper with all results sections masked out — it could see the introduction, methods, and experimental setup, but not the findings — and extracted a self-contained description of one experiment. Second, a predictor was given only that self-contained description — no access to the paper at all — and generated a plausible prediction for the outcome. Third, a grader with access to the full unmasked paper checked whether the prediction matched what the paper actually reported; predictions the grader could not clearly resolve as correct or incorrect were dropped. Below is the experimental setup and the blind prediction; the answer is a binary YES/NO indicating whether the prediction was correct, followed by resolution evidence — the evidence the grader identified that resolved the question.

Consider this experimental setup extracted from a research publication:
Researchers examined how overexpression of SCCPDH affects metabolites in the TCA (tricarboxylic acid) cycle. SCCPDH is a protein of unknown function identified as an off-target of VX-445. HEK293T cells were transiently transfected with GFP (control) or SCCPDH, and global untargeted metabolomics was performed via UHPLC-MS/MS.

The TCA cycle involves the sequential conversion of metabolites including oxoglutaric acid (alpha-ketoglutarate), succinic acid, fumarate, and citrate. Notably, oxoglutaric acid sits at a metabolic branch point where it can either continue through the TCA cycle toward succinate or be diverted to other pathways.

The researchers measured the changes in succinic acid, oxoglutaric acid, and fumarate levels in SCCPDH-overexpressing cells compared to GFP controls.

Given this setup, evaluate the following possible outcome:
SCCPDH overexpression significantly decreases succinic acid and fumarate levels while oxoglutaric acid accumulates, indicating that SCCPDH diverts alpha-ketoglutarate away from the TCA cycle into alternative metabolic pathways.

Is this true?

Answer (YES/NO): NO